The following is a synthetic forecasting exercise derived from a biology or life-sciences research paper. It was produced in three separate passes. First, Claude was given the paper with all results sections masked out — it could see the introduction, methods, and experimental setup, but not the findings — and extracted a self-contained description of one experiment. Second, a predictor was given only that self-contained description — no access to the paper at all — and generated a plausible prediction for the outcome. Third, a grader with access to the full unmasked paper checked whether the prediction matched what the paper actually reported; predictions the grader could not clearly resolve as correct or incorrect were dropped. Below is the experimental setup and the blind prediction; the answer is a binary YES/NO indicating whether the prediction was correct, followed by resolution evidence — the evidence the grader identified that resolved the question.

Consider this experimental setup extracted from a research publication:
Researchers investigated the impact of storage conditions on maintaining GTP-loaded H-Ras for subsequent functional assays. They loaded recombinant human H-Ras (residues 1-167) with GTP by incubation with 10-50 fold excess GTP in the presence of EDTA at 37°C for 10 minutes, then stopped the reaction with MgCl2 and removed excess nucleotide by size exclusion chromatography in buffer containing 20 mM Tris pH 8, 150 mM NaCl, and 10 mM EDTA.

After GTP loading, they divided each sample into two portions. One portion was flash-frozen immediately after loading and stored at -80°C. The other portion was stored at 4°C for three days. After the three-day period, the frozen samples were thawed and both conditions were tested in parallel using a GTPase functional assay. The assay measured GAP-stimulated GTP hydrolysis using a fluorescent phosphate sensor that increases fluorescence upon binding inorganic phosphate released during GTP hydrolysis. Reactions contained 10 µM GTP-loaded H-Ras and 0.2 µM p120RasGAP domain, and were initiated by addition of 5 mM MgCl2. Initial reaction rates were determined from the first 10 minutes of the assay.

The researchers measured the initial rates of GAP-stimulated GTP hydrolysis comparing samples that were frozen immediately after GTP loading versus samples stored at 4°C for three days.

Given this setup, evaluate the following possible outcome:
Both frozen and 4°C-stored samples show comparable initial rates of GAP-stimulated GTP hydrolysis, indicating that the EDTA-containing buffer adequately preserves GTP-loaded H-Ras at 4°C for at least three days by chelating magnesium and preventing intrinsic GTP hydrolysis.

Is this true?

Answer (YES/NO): YES